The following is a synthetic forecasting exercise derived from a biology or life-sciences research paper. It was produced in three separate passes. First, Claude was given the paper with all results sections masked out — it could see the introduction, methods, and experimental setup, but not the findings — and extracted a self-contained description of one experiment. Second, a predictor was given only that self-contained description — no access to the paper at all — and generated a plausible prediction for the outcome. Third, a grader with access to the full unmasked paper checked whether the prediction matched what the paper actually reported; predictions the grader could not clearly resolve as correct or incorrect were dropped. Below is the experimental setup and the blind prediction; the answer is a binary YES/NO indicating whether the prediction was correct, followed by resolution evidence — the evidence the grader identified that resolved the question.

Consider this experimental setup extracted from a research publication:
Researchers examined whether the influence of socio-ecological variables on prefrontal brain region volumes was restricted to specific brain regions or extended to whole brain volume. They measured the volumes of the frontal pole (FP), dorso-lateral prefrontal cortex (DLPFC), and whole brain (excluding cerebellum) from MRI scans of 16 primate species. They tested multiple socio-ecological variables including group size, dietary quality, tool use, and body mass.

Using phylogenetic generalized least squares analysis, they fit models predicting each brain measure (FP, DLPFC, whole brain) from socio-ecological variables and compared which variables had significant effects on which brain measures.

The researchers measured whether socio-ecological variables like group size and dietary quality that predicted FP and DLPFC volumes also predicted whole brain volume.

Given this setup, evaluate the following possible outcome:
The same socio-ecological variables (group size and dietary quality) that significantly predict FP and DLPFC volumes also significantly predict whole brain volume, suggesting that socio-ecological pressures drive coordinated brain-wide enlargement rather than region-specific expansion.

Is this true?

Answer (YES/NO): NO